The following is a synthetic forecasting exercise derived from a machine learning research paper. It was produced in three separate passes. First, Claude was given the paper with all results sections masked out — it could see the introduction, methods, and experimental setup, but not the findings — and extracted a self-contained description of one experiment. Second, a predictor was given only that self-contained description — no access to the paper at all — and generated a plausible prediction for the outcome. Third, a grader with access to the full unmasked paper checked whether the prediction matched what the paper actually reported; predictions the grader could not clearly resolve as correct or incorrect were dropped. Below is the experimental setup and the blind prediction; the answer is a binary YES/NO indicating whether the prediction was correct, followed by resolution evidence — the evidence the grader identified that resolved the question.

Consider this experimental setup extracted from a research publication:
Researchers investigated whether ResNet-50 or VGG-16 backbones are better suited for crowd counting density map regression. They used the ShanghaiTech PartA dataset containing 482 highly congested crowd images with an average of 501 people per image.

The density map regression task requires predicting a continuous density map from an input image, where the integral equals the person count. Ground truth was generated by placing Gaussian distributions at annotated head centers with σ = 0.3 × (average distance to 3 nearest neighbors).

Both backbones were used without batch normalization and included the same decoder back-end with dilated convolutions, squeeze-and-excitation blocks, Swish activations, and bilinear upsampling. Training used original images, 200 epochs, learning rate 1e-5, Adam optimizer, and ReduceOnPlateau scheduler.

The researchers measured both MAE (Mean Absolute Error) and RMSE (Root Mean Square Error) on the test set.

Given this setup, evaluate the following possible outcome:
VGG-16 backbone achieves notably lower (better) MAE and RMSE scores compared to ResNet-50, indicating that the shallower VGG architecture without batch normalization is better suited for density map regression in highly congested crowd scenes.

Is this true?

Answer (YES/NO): YES